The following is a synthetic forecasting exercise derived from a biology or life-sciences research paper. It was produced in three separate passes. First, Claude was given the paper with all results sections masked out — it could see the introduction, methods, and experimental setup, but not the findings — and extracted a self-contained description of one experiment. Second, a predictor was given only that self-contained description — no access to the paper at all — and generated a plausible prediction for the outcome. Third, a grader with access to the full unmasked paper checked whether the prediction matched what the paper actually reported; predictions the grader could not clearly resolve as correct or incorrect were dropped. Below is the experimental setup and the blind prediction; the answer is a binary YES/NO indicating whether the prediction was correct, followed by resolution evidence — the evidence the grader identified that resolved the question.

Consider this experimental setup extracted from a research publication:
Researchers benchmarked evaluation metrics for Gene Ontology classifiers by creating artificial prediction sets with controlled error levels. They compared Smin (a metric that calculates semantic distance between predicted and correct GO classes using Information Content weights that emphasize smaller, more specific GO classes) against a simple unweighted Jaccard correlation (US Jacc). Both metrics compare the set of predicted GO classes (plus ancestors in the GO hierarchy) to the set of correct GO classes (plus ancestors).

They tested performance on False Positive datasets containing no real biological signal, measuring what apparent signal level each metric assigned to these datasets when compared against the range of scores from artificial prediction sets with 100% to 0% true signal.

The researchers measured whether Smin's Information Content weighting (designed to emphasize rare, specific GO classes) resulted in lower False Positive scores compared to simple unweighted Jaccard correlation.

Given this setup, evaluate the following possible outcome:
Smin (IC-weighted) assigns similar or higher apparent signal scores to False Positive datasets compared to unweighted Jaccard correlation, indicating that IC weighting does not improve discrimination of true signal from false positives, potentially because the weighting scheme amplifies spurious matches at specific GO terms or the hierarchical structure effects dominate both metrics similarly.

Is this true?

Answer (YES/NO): YES